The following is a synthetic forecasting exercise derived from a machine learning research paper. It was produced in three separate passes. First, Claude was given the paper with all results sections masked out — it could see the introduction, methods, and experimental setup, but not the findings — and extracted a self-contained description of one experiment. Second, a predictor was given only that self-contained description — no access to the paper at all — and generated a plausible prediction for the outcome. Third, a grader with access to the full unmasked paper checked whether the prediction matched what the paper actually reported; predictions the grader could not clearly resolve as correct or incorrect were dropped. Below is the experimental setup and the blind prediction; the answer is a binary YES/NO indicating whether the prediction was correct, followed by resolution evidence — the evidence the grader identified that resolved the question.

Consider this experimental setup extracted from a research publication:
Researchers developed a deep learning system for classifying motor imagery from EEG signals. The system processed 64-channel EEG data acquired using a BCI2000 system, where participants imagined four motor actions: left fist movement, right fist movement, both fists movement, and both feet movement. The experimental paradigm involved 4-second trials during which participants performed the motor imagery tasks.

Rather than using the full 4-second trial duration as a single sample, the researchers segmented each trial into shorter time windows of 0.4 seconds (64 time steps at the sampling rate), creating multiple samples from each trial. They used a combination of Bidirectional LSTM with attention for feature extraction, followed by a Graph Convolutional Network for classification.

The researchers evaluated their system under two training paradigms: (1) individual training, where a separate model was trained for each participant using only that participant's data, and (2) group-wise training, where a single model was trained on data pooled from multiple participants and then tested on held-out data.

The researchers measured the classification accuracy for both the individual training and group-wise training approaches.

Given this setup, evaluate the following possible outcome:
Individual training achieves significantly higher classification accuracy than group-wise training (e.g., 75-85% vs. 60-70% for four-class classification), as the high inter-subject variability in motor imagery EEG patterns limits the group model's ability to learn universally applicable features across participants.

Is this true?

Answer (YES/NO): NO